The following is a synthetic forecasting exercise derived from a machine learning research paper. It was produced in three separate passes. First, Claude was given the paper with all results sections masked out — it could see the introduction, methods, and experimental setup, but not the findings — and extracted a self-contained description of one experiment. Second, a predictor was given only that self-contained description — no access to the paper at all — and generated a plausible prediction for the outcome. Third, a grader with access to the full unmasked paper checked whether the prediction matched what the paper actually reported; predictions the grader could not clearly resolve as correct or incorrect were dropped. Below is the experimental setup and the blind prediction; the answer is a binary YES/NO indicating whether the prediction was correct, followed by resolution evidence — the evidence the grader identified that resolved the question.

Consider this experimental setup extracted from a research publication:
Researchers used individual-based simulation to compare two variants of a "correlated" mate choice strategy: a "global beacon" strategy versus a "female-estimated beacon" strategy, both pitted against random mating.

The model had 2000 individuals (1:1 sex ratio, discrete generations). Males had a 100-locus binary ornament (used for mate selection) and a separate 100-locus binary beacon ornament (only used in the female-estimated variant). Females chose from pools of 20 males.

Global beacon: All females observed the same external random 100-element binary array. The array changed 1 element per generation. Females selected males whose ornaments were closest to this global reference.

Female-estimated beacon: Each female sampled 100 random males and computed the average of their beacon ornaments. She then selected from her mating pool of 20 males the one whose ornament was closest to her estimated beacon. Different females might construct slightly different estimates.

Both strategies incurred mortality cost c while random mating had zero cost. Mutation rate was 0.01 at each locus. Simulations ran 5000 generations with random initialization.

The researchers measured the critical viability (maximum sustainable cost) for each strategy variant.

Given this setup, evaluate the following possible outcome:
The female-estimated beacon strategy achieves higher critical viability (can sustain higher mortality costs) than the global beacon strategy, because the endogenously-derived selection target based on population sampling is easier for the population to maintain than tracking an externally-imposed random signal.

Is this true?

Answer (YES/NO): NO